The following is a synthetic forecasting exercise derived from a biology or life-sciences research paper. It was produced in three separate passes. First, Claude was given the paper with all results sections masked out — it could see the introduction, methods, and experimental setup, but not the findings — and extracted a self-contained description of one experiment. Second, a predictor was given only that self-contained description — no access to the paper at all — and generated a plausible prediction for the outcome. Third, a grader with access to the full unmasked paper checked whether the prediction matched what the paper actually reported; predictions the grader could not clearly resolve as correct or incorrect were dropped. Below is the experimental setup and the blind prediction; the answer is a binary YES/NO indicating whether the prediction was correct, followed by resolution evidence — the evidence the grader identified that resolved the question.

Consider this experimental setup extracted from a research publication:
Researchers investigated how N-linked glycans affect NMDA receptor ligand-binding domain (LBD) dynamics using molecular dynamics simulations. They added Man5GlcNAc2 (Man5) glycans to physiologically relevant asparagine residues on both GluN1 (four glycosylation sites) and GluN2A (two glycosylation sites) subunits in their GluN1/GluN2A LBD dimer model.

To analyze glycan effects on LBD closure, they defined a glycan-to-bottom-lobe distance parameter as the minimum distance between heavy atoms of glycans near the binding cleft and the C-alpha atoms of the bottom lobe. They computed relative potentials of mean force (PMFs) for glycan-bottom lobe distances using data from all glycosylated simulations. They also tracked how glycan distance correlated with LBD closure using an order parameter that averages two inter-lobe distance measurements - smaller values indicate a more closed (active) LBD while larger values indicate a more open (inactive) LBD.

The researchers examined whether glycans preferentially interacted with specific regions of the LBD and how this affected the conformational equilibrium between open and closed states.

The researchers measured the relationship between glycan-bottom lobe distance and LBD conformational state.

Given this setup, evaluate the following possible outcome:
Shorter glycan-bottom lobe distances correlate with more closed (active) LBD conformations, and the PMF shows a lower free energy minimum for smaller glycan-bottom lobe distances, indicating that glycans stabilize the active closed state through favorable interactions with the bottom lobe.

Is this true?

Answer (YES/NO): YES